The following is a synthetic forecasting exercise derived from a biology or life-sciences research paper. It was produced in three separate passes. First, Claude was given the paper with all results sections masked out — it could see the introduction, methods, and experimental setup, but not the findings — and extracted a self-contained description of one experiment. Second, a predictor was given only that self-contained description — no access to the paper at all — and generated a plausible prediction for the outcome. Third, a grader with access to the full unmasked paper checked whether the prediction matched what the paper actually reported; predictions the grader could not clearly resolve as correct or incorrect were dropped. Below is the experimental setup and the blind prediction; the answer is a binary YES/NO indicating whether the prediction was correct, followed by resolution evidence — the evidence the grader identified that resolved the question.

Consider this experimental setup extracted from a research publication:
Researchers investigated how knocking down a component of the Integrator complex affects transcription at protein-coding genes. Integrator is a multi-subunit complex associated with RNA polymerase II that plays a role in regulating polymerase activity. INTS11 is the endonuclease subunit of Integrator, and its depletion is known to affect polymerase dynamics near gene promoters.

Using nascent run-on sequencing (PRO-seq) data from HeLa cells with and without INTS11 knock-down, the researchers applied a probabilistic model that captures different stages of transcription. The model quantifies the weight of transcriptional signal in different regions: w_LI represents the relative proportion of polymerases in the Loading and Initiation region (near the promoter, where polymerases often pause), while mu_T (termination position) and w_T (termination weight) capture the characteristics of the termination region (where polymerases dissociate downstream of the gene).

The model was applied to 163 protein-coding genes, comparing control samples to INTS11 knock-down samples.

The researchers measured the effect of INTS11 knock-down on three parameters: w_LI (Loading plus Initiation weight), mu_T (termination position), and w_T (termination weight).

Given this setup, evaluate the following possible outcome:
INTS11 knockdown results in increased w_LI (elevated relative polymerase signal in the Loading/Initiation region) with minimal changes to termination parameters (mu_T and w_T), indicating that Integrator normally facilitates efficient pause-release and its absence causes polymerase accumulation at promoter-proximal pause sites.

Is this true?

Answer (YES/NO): YES